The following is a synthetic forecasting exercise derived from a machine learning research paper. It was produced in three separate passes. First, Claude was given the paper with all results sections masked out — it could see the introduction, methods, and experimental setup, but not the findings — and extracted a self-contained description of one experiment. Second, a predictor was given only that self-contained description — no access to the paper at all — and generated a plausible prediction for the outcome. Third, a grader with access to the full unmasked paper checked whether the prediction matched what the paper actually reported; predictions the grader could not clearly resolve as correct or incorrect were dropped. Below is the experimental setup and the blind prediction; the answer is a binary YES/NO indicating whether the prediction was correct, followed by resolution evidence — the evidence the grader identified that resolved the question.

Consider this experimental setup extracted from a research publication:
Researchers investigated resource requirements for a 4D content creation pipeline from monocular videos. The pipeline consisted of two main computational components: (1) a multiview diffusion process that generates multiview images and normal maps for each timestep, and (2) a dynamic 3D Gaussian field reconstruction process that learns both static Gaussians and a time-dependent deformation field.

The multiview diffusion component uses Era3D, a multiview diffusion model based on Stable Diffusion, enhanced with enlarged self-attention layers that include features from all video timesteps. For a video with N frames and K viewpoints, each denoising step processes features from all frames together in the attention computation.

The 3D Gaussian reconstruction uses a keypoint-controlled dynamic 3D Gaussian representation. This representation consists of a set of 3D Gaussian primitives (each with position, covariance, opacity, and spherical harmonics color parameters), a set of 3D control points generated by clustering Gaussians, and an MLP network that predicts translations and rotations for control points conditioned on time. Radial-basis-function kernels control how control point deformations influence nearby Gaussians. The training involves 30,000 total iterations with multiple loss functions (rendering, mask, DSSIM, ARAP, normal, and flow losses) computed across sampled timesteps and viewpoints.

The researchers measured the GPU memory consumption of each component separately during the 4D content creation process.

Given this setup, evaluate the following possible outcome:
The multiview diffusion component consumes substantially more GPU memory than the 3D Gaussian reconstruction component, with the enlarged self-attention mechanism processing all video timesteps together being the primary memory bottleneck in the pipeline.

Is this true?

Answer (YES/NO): NO